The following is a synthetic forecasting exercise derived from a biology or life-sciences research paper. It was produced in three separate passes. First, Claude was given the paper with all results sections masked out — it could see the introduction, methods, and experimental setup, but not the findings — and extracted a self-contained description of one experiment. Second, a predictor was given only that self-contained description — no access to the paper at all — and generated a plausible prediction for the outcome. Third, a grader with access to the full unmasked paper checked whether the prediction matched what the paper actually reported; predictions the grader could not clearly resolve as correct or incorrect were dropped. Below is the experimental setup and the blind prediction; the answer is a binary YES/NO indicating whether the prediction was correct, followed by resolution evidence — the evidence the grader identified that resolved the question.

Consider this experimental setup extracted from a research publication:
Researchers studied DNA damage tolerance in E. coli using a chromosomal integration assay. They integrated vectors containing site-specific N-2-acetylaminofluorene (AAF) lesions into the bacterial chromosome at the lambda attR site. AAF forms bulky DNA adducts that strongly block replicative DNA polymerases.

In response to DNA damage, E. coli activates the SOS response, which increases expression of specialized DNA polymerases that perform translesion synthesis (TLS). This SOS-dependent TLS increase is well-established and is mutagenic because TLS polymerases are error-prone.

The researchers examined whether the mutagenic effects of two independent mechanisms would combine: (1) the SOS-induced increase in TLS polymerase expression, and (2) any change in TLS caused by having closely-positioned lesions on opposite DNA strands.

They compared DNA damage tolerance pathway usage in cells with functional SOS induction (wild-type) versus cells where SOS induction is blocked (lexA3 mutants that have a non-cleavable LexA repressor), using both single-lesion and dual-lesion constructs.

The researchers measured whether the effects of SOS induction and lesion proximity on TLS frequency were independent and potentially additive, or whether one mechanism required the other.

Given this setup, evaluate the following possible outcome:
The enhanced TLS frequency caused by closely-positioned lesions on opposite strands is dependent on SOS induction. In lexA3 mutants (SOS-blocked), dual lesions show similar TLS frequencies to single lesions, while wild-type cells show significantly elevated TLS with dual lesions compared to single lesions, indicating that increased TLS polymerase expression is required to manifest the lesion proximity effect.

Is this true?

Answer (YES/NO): NO